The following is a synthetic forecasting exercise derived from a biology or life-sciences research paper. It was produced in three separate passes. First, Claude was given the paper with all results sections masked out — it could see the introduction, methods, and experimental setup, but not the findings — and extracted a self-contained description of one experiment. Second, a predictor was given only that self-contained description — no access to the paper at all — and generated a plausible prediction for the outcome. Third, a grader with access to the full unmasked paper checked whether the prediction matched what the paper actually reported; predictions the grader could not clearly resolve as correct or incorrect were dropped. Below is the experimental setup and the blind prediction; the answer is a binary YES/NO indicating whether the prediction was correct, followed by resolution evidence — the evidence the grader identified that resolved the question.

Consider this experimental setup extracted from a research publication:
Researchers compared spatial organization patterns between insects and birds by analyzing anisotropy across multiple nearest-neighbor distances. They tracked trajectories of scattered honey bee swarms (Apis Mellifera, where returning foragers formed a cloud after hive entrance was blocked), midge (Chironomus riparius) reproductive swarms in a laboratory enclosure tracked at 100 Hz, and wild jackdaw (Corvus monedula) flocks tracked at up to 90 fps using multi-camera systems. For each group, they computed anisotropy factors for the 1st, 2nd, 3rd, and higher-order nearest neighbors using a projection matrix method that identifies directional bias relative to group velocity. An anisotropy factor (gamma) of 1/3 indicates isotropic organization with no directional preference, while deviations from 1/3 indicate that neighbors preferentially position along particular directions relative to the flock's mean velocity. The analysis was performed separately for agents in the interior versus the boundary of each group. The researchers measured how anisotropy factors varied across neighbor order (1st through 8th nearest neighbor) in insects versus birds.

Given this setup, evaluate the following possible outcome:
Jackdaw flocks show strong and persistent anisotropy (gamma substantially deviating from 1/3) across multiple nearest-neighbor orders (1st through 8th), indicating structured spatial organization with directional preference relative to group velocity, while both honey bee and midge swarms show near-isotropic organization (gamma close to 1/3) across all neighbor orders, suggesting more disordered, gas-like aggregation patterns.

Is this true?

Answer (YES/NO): NO